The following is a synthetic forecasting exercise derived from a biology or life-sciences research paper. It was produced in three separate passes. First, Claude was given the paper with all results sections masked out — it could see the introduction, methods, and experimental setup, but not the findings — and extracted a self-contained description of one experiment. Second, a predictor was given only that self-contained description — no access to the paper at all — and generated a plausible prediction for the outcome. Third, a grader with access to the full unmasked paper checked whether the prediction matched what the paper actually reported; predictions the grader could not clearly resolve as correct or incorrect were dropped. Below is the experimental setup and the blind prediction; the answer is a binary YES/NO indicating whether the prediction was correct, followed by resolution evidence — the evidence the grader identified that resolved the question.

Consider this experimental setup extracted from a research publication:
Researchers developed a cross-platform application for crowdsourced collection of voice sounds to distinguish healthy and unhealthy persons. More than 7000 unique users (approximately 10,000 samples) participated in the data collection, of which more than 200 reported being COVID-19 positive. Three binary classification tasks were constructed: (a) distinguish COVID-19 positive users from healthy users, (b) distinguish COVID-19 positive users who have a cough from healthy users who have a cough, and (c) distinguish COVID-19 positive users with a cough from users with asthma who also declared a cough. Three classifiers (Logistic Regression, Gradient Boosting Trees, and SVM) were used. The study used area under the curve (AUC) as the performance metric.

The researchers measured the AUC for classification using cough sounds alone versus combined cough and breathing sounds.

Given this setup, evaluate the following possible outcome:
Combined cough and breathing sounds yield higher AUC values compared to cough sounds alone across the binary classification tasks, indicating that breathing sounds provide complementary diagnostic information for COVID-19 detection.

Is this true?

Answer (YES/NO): YES